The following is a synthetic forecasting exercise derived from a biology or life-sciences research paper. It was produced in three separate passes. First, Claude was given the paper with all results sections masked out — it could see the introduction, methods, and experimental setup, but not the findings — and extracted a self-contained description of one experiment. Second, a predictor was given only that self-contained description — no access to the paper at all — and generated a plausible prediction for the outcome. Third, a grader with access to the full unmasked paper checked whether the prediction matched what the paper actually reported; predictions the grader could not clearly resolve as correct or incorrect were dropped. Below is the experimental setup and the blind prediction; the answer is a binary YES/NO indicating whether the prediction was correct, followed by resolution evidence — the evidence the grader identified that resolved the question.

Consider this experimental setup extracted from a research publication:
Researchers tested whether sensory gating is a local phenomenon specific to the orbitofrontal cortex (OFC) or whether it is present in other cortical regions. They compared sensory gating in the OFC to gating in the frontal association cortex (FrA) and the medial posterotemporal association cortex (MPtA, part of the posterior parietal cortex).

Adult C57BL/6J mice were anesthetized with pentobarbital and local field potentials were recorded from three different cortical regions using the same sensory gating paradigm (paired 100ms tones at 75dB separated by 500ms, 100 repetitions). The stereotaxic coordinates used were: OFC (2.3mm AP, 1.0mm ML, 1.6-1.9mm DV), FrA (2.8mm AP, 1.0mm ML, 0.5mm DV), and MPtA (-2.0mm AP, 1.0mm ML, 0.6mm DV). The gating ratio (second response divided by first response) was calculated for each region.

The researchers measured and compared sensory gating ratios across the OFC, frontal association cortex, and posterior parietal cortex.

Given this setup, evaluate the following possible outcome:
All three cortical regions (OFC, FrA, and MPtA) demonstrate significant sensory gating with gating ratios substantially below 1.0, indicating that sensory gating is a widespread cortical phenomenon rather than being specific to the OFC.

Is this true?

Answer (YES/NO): NO